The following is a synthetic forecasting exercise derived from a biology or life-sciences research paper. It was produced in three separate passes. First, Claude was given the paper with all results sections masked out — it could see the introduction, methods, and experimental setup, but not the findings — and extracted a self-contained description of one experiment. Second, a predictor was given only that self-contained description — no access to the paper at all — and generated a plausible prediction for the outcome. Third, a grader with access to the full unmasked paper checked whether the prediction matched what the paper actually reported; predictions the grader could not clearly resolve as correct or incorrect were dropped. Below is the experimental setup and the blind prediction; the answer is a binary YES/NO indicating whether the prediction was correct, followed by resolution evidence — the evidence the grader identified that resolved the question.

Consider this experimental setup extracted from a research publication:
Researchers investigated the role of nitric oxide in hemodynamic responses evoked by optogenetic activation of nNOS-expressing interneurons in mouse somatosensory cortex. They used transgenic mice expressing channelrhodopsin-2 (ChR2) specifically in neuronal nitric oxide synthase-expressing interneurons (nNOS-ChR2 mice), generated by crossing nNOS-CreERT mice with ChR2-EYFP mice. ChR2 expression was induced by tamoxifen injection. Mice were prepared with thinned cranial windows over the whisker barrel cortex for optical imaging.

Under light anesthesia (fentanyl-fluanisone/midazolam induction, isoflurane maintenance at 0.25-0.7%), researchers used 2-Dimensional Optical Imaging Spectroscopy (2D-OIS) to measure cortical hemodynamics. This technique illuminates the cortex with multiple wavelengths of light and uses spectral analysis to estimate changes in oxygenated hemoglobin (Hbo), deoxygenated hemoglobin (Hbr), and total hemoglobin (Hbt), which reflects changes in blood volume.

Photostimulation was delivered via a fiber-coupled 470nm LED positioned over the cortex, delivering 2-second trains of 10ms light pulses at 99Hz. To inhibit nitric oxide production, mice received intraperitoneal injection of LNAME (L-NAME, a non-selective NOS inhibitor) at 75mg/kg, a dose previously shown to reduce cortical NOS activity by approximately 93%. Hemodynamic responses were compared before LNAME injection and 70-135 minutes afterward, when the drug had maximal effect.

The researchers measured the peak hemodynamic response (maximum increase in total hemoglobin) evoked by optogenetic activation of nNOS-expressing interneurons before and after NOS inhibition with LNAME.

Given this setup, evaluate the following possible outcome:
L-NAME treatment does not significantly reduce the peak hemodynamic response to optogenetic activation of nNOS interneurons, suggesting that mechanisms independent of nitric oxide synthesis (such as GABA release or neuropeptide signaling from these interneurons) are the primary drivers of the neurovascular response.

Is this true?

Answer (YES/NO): NO